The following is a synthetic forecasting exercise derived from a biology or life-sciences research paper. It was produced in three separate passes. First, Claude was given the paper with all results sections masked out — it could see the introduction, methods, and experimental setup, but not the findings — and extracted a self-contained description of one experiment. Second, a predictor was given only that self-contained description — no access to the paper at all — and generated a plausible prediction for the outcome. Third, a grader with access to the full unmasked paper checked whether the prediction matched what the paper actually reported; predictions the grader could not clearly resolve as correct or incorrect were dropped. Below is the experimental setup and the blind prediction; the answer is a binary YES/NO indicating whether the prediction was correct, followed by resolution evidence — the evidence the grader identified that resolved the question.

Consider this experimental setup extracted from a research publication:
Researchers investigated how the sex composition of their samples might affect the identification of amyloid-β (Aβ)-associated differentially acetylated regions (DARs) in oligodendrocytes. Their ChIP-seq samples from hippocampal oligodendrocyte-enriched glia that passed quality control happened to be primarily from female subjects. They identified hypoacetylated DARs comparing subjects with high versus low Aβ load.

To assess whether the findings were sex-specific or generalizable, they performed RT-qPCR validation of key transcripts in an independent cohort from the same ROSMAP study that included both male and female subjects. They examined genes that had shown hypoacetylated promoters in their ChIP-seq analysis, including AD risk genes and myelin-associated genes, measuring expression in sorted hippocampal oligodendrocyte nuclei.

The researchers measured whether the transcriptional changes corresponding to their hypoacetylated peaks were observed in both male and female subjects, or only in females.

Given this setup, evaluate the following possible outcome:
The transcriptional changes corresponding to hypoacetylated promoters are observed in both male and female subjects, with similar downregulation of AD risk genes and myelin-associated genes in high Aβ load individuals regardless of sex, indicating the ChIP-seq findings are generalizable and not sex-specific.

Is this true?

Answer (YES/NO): YES